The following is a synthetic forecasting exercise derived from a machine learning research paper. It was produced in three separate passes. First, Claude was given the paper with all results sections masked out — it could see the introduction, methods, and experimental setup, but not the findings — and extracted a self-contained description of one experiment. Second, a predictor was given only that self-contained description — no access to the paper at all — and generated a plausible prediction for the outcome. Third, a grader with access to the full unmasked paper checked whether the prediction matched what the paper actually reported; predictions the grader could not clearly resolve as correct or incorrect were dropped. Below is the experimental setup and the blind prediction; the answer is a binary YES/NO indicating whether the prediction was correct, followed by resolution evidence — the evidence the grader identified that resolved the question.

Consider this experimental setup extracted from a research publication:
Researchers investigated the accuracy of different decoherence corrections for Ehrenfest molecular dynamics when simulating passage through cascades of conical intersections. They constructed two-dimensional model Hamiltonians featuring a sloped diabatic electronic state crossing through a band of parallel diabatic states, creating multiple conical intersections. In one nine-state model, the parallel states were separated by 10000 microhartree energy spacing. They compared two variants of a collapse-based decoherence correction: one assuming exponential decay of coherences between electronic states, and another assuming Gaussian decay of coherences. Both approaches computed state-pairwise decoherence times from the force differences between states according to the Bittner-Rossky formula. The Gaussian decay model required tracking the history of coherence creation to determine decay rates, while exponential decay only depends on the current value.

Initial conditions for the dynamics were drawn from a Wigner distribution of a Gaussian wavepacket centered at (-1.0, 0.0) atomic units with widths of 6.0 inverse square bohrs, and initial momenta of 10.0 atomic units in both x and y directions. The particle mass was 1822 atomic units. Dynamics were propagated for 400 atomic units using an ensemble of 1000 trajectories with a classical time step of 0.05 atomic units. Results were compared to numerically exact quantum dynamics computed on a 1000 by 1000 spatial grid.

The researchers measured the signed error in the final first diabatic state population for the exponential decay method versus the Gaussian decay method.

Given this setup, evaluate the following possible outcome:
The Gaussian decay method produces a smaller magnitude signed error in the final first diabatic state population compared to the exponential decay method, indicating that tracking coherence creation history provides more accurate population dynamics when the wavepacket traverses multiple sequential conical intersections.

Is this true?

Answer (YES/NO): YES